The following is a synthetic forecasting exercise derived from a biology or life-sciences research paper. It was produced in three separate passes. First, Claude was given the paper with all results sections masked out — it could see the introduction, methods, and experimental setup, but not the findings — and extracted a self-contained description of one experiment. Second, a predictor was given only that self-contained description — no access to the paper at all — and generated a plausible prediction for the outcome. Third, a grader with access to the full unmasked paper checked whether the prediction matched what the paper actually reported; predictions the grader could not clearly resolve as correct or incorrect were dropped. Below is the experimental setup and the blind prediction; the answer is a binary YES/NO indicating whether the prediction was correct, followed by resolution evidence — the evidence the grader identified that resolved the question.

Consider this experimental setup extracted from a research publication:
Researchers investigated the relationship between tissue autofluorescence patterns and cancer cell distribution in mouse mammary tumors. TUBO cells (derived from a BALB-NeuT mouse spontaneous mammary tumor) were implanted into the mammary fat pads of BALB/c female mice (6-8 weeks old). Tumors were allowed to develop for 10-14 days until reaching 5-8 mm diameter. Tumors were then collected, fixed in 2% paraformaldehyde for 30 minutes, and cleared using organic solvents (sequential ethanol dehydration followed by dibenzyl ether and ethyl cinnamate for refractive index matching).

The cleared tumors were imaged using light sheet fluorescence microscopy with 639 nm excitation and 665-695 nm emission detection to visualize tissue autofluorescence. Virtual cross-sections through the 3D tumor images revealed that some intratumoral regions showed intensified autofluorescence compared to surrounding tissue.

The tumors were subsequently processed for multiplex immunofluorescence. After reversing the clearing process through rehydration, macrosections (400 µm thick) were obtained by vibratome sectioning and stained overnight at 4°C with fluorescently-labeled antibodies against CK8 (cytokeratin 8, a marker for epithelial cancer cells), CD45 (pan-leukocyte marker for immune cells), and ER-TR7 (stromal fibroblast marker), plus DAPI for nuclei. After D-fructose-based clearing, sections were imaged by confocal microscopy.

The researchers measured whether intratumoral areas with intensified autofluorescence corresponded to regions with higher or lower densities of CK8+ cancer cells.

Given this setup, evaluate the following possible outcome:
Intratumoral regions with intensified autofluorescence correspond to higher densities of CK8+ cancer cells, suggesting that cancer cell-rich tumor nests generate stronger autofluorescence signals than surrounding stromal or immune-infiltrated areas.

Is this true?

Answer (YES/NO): NO